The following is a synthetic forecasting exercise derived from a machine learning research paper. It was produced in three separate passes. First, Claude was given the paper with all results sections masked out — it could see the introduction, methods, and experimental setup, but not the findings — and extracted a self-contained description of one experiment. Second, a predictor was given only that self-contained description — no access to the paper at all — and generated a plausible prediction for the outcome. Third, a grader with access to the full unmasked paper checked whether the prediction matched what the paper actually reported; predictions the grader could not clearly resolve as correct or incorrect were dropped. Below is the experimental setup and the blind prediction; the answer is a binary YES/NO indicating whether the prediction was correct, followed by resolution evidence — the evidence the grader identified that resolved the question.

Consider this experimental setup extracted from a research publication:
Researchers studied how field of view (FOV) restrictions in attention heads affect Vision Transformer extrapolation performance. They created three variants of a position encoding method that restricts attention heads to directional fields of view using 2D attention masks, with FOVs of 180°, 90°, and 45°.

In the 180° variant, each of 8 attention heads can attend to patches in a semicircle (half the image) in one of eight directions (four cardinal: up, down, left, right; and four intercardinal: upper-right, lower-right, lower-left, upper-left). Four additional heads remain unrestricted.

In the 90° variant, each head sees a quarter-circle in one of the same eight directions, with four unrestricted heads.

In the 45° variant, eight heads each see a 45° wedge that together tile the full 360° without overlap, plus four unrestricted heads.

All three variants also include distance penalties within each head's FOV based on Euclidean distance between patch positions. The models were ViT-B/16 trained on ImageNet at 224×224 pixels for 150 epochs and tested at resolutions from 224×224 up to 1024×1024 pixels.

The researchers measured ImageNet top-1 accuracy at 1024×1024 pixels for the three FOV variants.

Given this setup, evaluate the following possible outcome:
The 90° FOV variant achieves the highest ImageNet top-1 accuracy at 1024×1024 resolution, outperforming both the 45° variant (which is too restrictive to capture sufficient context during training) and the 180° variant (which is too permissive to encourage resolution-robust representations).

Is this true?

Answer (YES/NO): NO